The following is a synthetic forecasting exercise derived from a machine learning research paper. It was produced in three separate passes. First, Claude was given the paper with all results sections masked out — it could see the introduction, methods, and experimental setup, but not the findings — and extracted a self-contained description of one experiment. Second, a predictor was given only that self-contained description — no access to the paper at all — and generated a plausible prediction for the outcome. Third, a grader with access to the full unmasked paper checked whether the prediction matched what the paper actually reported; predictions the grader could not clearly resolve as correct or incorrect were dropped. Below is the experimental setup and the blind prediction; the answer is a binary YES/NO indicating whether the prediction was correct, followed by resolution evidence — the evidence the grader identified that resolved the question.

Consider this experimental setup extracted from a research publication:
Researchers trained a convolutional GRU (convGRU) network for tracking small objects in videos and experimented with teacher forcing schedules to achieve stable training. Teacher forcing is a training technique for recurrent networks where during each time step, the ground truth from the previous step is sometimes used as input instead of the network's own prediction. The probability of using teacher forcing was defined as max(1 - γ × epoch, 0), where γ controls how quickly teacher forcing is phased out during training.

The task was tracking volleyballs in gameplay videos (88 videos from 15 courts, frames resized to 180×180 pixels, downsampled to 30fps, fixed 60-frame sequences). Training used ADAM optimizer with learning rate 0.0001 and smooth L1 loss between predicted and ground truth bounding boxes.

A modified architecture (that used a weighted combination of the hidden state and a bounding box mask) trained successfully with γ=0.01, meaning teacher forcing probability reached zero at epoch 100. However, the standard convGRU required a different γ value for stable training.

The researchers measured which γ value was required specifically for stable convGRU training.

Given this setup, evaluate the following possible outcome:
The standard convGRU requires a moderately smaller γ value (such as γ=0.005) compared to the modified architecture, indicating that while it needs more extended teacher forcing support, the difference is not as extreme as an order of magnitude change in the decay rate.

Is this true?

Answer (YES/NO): YES